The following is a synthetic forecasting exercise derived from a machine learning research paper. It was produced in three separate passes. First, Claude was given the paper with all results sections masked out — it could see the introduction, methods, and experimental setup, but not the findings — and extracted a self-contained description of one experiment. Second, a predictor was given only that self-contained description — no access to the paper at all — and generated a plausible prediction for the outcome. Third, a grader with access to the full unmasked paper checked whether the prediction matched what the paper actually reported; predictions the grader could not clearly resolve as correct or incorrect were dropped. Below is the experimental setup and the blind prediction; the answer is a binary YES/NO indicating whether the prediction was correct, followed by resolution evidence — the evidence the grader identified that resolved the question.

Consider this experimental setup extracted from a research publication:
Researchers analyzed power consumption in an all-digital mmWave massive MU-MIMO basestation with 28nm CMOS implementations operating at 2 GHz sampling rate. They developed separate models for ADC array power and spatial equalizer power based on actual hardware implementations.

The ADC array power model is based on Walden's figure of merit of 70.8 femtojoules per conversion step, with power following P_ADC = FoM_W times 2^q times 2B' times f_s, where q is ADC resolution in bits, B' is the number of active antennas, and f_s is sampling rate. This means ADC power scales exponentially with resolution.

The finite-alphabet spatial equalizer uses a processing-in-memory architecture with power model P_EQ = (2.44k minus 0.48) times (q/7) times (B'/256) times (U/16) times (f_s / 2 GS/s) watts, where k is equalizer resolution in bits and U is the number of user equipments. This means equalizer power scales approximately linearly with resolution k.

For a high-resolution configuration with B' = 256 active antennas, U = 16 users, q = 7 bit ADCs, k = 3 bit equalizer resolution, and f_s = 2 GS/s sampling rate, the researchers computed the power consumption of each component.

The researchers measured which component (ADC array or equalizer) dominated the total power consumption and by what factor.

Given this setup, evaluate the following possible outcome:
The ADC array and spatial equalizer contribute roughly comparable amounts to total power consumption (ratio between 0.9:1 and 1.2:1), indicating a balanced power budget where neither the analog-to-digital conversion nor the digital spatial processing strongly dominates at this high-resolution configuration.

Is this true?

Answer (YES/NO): NO